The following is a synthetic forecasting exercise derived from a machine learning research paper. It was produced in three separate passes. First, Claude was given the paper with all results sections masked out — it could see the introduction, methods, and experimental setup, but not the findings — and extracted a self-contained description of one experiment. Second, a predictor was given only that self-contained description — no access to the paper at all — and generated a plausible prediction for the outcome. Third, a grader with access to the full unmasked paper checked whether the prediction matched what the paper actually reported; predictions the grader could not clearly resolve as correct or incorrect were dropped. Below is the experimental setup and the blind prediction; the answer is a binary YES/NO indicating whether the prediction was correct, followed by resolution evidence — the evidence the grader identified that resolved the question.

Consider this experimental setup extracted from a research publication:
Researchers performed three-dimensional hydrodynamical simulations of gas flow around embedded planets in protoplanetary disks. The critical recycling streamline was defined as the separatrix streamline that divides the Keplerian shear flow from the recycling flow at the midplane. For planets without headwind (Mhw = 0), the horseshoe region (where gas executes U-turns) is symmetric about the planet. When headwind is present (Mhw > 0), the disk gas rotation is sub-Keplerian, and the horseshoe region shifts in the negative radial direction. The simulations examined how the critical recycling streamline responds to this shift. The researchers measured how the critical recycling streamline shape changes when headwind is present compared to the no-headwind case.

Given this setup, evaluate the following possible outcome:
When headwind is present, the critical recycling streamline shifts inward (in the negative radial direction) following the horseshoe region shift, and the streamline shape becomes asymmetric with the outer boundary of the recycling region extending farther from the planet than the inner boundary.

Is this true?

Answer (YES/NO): NO